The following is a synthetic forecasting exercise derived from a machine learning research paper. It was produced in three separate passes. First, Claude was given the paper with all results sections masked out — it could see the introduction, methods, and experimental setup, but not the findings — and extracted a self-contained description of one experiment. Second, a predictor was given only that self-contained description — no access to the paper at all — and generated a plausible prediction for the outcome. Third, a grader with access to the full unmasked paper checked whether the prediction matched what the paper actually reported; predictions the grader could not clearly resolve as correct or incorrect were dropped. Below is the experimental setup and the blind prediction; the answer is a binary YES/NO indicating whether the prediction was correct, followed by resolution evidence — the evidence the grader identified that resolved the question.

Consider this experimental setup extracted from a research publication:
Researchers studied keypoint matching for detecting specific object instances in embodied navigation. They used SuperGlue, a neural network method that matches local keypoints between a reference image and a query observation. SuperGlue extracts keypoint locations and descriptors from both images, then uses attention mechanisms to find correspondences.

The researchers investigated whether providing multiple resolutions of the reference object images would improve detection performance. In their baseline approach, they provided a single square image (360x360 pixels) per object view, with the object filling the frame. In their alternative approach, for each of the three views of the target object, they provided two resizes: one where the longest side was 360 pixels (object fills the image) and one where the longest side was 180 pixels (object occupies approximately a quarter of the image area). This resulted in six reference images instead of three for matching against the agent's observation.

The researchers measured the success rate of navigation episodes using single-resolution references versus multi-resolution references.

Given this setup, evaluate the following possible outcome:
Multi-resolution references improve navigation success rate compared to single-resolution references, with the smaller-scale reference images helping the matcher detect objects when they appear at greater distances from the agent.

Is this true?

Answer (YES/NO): NO